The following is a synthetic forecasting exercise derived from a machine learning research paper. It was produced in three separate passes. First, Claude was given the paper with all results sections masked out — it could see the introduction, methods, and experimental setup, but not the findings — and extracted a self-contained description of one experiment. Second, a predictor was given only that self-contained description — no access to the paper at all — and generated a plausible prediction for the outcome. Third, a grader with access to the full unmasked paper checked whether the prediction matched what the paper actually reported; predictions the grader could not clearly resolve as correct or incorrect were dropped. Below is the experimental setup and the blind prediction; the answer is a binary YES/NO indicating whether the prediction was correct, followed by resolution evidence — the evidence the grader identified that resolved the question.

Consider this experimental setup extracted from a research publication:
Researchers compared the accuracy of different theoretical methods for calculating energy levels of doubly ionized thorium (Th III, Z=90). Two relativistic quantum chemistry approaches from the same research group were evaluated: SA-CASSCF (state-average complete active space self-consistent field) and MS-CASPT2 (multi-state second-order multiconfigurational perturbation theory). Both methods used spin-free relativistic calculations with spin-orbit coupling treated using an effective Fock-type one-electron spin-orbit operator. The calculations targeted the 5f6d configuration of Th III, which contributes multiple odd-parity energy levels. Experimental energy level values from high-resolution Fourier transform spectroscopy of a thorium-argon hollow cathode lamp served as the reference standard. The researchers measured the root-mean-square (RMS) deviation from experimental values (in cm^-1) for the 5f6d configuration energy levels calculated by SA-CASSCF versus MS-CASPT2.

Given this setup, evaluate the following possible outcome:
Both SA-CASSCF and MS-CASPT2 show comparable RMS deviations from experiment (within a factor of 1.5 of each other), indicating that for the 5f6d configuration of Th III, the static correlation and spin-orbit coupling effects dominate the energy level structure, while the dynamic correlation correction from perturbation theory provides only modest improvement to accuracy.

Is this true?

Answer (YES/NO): NO